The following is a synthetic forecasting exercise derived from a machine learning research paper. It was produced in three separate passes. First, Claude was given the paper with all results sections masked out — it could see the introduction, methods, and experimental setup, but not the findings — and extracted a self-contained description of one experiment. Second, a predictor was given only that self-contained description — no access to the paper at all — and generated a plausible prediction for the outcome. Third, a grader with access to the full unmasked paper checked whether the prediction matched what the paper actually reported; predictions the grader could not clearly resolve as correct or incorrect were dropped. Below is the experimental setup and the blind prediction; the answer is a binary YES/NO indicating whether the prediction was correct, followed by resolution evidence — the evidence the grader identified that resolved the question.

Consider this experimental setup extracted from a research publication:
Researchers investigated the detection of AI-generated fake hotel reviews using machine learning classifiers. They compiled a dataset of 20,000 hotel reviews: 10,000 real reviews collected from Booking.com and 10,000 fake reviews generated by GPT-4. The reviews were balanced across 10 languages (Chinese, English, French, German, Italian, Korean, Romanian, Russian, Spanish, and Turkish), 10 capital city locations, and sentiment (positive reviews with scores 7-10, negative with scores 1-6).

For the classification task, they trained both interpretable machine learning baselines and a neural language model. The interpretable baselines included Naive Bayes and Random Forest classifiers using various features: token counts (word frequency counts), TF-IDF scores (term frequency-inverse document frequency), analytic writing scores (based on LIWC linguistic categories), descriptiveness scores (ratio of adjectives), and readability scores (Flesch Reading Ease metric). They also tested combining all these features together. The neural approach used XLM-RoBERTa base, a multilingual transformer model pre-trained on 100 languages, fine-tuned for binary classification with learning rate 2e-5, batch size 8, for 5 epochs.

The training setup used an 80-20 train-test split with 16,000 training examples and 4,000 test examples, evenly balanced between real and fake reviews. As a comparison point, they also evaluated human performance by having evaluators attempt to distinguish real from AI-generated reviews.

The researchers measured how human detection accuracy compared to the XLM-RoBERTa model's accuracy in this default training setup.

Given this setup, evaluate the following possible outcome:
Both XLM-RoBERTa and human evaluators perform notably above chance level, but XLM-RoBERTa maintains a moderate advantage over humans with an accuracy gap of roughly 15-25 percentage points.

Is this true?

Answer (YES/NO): YES